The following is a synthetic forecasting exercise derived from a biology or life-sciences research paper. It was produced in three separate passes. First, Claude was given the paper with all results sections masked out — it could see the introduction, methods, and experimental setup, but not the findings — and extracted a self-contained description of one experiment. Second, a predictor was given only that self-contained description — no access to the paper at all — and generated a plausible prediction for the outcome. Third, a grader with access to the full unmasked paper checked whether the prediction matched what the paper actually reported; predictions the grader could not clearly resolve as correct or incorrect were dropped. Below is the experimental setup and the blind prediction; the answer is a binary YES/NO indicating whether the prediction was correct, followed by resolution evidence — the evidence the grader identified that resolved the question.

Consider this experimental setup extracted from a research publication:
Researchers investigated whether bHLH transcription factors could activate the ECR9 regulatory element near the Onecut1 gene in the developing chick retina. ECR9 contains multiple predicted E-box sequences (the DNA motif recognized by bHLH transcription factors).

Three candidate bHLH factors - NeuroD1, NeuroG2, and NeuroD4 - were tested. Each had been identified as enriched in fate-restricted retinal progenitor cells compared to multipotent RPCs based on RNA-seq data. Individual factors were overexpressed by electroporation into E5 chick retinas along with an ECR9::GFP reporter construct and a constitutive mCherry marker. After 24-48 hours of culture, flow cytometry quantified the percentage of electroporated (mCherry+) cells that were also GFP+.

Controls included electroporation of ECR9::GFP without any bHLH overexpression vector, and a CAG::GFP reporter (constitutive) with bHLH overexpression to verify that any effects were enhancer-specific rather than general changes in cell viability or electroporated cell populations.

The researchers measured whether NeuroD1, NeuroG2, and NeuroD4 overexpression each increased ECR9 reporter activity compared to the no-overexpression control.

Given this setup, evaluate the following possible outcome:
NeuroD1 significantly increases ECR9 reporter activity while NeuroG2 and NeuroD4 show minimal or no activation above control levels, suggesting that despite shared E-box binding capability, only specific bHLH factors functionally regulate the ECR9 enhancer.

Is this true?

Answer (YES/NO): NO